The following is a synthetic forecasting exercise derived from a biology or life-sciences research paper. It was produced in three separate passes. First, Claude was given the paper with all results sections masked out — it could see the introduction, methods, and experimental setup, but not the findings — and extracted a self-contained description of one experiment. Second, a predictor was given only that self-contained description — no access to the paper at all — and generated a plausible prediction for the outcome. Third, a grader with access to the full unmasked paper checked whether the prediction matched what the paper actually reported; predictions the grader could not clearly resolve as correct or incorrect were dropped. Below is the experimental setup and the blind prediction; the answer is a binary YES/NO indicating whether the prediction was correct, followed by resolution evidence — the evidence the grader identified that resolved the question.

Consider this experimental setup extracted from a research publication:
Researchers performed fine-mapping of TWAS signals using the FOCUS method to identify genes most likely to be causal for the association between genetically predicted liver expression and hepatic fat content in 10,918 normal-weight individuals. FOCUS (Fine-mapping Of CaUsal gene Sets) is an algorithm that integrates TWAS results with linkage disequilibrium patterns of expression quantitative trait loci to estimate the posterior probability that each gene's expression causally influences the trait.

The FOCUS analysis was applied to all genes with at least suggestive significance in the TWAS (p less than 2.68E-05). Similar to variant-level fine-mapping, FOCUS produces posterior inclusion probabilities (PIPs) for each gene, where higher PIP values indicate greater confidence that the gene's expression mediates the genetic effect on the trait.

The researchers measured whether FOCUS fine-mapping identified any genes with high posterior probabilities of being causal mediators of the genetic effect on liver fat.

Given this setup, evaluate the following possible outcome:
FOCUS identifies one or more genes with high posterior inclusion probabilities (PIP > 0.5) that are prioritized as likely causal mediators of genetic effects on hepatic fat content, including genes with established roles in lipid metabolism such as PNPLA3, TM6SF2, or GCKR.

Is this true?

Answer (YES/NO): NO